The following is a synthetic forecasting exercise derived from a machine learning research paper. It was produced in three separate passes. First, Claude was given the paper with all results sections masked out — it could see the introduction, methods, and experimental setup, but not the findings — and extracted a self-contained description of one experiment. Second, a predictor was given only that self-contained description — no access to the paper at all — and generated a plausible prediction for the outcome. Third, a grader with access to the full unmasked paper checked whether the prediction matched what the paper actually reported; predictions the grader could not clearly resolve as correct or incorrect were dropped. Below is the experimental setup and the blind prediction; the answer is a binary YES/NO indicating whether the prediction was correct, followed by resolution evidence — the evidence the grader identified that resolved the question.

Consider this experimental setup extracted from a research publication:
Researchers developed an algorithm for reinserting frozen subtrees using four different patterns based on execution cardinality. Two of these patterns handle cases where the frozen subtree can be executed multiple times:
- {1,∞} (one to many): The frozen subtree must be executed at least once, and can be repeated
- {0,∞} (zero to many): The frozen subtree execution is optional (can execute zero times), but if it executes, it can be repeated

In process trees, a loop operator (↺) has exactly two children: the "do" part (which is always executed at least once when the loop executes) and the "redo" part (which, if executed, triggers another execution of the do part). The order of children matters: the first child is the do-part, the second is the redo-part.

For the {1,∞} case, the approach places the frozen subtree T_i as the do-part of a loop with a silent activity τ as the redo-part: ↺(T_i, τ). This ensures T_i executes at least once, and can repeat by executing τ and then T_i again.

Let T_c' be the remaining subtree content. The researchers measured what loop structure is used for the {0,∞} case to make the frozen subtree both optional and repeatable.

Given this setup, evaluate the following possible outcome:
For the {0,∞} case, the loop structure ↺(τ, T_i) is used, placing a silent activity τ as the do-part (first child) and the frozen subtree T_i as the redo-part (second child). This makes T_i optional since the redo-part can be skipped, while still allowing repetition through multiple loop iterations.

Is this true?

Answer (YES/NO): YES